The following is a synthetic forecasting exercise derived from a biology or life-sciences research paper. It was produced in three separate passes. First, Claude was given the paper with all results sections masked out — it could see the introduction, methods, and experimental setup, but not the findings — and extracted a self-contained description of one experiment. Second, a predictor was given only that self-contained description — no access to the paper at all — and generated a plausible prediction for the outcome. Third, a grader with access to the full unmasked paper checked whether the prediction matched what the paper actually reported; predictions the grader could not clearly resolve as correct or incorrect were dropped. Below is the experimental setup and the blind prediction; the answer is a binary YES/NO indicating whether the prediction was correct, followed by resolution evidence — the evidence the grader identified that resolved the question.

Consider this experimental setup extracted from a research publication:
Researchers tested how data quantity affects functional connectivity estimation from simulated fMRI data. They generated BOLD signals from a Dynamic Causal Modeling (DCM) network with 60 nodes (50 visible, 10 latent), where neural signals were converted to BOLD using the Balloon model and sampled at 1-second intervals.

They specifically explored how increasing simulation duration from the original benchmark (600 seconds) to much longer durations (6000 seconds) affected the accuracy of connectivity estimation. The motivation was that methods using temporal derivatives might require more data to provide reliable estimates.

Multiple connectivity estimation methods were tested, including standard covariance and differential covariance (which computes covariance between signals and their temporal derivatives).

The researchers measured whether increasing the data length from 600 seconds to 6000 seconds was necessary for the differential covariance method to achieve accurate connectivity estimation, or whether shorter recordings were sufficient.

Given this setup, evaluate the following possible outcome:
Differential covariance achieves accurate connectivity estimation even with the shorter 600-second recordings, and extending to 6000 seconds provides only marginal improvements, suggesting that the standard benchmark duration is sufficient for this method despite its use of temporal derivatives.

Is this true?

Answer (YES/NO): NO